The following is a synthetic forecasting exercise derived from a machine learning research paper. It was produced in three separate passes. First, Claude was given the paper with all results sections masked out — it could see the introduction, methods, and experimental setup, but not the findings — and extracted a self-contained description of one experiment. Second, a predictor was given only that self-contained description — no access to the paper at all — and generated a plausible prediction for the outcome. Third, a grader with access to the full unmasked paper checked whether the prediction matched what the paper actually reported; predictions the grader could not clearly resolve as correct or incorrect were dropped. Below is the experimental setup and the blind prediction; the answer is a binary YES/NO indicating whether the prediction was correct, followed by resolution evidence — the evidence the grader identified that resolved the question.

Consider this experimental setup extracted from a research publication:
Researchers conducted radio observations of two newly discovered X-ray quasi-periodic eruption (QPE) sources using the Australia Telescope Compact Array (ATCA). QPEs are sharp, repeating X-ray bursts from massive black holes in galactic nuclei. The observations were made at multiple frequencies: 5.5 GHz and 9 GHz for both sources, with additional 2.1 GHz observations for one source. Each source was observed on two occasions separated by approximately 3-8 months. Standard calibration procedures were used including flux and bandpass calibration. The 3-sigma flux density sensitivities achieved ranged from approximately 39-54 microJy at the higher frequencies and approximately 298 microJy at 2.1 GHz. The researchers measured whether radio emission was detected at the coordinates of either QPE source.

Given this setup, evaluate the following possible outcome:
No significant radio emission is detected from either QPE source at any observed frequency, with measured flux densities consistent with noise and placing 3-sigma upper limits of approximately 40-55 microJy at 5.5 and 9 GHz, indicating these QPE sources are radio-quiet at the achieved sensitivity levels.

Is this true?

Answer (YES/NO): YES